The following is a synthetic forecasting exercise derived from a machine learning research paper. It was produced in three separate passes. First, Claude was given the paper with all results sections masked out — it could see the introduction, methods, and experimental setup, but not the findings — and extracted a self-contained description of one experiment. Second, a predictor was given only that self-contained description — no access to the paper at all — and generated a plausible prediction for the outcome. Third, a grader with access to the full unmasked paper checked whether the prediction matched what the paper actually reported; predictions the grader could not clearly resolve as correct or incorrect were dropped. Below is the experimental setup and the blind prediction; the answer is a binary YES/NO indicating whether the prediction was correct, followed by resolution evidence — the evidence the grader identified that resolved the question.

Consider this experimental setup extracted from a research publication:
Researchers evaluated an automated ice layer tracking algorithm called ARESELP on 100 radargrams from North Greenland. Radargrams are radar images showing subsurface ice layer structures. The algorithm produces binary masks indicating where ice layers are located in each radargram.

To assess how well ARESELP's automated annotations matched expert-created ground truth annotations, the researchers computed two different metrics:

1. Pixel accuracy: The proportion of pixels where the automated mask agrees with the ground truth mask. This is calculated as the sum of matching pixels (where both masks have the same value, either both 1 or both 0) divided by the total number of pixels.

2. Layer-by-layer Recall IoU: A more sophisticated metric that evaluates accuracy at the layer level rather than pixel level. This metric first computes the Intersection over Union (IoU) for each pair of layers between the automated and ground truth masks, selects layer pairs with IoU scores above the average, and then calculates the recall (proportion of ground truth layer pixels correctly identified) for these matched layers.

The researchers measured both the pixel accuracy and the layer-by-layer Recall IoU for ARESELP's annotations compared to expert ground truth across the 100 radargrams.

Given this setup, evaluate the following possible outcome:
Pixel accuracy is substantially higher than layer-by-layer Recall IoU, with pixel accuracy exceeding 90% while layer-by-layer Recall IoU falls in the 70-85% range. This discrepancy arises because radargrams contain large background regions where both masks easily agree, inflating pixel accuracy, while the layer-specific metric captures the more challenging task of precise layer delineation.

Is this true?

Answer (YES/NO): NO